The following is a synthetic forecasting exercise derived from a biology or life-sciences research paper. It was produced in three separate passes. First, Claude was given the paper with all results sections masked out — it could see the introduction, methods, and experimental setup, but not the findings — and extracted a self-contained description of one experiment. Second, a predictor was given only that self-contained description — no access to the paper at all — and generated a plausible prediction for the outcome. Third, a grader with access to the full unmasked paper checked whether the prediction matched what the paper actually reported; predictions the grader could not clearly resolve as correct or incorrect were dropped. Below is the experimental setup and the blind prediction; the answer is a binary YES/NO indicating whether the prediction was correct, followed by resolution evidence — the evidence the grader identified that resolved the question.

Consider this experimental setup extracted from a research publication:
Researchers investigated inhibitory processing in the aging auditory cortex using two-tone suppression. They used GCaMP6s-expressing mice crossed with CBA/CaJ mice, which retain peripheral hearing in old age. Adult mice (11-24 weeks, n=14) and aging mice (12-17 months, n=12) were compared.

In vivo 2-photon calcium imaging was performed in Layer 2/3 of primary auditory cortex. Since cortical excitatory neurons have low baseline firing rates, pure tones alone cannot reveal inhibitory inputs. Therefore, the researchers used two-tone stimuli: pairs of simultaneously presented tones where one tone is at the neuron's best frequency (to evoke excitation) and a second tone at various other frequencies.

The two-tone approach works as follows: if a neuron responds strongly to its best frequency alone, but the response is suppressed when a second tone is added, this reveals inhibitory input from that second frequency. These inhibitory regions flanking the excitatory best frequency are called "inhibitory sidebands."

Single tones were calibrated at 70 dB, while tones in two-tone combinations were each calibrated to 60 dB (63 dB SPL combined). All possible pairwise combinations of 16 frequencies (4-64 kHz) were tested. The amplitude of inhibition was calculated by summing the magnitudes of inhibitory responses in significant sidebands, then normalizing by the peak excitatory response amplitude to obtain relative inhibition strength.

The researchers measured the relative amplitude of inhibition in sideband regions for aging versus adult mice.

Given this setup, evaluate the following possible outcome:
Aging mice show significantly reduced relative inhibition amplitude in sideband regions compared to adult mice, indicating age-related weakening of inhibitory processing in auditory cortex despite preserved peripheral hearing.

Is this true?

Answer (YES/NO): YES